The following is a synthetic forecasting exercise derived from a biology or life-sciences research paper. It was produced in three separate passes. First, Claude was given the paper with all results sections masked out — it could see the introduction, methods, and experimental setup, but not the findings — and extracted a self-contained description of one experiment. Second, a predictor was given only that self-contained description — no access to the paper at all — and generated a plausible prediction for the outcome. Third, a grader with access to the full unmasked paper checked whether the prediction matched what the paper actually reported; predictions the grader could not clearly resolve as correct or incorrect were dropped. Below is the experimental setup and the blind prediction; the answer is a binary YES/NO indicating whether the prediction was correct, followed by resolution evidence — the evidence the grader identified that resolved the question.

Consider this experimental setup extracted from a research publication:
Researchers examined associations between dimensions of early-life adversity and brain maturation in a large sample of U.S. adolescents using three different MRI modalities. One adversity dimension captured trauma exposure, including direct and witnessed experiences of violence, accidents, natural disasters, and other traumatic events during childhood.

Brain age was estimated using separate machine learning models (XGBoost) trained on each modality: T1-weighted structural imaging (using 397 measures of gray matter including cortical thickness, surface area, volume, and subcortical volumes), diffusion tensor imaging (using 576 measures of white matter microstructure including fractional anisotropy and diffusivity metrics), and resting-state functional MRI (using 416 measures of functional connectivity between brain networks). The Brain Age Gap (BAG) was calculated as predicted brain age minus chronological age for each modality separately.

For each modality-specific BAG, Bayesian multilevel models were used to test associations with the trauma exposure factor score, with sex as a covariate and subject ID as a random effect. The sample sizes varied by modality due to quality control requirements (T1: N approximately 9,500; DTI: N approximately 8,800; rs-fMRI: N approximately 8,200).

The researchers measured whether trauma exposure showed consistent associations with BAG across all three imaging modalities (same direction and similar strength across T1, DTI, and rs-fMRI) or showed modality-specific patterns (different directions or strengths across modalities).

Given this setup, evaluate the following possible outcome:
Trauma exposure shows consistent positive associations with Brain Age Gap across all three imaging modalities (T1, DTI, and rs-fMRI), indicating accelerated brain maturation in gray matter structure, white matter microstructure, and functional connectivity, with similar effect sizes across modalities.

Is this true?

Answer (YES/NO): NO